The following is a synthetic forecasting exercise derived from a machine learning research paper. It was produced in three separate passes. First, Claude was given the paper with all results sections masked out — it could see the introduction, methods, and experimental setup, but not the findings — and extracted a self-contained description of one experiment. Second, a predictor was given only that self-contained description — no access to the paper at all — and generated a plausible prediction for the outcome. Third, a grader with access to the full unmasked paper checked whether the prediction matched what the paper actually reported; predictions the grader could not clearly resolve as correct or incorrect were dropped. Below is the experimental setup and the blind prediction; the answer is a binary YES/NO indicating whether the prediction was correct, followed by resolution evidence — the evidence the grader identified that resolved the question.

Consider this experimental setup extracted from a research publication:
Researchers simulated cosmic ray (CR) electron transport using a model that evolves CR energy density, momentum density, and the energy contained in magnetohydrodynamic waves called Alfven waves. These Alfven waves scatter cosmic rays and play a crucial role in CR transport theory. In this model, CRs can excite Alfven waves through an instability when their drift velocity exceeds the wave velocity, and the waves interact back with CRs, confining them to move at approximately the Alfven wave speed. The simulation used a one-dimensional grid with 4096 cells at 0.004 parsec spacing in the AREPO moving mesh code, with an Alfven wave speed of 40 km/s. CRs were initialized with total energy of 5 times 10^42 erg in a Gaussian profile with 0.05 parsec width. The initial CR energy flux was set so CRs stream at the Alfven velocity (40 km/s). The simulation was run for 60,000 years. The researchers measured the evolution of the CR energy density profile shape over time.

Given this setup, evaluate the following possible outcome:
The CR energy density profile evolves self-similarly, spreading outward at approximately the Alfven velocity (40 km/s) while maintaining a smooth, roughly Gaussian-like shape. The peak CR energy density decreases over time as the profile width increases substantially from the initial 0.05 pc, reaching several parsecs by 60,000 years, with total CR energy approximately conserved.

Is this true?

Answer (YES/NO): NO